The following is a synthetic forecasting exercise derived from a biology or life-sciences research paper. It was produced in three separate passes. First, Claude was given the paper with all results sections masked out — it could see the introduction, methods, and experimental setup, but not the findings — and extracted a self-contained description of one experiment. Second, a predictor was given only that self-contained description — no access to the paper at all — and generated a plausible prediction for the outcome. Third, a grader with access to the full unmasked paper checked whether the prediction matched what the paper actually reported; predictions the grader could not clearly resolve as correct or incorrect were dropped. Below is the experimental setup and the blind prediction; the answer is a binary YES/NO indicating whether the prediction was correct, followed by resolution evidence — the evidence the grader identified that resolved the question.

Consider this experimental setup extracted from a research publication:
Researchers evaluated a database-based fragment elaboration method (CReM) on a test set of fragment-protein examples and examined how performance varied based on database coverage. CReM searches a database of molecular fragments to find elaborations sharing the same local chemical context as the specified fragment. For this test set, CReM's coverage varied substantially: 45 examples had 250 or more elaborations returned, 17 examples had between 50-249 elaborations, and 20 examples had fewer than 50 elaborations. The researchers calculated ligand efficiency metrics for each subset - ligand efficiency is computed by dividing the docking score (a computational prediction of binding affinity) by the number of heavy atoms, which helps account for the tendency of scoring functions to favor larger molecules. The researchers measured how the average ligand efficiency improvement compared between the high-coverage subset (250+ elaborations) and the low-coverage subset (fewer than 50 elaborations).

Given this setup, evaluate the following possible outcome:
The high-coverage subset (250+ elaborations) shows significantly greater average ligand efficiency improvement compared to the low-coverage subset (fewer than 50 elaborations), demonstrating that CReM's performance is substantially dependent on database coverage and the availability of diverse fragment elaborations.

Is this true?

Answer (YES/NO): YES